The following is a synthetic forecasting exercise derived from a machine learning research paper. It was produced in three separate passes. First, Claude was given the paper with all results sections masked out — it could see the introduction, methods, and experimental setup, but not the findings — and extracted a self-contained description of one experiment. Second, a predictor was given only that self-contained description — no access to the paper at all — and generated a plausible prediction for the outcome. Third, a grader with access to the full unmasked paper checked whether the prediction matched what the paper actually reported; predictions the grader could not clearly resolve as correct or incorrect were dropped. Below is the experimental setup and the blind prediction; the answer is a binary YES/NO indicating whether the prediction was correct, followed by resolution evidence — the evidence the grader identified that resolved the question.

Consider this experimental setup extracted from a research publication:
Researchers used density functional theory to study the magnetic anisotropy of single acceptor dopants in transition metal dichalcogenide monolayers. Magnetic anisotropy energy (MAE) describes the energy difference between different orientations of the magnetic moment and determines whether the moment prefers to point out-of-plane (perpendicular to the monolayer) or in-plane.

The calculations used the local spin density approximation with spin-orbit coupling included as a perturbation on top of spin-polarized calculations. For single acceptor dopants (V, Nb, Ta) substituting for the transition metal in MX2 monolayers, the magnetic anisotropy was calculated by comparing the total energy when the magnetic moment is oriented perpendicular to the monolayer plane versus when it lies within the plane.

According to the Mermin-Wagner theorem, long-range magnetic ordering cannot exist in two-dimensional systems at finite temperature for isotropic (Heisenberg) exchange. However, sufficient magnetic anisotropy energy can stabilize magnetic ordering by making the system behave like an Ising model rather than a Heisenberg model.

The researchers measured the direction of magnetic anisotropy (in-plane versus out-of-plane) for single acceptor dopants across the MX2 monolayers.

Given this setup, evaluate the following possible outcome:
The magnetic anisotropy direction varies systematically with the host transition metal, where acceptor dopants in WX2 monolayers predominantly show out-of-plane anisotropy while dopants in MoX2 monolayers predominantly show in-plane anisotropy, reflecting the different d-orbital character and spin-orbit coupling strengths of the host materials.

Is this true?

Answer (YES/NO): NO